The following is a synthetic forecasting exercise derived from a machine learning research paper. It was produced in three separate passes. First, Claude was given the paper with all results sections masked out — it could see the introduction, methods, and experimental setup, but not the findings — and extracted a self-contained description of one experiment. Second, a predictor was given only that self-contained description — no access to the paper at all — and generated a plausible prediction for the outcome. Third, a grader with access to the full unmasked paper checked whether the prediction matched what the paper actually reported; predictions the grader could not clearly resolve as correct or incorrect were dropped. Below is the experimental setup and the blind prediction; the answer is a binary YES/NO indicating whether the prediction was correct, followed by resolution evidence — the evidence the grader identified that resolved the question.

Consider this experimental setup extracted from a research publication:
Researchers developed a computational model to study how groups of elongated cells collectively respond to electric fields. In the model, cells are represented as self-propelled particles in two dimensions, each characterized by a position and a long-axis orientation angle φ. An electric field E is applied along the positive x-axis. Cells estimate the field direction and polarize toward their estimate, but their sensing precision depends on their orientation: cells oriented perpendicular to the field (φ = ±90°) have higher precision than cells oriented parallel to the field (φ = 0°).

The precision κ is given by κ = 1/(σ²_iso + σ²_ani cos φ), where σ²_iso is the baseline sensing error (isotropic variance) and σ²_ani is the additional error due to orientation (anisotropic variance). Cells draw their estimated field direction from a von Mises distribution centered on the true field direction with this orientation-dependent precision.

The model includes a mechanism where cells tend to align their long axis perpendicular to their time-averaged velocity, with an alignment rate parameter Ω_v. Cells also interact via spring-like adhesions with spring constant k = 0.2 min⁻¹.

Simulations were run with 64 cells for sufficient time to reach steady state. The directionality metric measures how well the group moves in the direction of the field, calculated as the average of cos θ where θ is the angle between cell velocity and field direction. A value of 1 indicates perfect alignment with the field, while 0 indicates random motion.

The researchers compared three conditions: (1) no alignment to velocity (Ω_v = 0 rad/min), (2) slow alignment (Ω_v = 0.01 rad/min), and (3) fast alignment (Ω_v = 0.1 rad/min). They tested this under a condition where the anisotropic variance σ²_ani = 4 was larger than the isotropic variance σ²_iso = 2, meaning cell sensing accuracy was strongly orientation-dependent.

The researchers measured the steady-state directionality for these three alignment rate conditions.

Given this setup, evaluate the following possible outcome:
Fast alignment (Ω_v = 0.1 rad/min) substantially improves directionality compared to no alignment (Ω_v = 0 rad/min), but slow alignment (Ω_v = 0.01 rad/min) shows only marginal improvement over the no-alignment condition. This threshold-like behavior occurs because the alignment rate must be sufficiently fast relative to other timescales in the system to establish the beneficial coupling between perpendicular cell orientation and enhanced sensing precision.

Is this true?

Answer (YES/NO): NO